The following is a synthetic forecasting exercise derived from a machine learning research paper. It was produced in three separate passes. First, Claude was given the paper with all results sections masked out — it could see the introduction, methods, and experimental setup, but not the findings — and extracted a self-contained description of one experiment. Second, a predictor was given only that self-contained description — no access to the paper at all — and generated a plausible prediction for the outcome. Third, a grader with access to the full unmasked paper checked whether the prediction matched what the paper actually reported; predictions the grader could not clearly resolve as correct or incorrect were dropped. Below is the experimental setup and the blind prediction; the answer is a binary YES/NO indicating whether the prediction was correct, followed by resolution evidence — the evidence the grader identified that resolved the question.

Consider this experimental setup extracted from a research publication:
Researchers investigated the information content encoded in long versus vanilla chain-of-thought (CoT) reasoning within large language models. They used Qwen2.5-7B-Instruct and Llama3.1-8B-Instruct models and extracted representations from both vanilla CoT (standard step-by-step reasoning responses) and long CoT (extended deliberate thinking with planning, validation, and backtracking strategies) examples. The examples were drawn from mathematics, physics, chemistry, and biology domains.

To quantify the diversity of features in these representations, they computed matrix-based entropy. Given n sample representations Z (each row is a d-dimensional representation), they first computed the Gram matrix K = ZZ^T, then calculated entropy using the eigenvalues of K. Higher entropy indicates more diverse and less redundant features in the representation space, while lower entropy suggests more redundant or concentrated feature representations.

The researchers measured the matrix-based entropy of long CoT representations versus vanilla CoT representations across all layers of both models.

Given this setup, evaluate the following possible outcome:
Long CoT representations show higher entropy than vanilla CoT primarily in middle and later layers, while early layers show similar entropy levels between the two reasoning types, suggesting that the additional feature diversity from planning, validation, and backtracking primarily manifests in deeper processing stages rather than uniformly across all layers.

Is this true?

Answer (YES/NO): NO